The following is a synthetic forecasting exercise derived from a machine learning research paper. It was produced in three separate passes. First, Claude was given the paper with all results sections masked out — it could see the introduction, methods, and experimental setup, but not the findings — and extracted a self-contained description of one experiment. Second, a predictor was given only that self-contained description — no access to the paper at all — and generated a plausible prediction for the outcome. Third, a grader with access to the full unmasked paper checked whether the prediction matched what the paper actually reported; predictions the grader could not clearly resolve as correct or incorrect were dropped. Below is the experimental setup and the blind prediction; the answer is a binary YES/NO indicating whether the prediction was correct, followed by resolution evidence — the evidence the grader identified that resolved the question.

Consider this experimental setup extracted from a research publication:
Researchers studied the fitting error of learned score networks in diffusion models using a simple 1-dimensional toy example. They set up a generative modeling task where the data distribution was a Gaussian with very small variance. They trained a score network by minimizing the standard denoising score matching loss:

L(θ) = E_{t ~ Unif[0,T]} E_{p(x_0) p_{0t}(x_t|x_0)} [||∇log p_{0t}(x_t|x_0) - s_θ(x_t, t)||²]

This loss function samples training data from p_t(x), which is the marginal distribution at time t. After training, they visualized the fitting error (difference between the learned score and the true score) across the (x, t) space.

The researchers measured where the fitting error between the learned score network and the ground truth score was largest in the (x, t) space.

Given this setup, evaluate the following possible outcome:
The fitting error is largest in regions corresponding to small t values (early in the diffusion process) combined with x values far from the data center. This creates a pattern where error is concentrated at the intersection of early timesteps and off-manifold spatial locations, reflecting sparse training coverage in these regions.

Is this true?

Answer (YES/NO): YES